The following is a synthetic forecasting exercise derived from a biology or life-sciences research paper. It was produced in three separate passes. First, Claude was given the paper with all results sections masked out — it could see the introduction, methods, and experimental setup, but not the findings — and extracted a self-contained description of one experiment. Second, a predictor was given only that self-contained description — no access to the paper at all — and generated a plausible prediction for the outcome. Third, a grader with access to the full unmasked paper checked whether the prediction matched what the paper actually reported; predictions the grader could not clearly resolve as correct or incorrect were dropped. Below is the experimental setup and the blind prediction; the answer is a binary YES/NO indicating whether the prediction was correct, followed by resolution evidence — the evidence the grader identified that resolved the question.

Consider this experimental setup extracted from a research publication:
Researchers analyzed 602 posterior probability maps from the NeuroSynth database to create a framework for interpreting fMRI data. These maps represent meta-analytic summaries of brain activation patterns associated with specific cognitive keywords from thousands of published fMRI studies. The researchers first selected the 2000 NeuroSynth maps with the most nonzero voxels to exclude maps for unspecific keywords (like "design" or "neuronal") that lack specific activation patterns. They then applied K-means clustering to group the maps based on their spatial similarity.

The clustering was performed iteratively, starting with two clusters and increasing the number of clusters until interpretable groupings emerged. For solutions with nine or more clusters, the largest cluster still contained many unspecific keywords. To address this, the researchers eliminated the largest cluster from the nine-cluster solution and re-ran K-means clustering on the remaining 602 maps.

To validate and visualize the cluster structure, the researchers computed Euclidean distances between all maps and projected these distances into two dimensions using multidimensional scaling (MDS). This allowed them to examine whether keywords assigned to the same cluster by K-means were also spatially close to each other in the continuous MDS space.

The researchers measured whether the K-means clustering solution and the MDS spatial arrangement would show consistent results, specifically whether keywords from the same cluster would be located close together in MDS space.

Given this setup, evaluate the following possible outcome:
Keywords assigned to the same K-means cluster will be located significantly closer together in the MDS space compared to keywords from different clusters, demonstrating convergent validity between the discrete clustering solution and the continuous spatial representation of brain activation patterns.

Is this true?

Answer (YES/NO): YES